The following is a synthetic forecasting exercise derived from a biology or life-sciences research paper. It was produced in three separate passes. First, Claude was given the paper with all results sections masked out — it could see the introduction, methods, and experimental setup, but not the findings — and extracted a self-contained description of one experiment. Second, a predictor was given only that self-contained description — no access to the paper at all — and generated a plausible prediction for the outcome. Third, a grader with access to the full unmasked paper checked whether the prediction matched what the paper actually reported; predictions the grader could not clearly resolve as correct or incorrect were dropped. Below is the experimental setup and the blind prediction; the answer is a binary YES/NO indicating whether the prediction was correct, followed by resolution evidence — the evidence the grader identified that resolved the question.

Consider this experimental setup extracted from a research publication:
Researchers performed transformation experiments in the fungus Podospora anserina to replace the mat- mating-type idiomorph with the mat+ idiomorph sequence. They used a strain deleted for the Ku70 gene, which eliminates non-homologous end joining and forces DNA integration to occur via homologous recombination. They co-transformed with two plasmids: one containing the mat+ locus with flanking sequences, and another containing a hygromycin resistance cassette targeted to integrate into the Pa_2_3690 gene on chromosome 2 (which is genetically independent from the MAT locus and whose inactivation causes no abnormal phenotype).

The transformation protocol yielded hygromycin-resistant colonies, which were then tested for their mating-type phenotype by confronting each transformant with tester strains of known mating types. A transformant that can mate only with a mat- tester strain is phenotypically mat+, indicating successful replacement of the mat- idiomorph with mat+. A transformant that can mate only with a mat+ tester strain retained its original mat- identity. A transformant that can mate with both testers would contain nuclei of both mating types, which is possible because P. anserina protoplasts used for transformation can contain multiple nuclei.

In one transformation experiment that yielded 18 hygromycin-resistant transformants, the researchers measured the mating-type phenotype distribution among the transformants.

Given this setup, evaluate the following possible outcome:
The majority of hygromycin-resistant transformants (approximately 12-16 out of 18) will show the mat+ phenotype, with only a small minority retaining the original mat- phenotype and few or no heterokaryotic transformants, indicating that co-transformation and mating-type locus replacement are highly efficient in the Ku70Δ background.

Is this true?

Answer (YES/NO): NO